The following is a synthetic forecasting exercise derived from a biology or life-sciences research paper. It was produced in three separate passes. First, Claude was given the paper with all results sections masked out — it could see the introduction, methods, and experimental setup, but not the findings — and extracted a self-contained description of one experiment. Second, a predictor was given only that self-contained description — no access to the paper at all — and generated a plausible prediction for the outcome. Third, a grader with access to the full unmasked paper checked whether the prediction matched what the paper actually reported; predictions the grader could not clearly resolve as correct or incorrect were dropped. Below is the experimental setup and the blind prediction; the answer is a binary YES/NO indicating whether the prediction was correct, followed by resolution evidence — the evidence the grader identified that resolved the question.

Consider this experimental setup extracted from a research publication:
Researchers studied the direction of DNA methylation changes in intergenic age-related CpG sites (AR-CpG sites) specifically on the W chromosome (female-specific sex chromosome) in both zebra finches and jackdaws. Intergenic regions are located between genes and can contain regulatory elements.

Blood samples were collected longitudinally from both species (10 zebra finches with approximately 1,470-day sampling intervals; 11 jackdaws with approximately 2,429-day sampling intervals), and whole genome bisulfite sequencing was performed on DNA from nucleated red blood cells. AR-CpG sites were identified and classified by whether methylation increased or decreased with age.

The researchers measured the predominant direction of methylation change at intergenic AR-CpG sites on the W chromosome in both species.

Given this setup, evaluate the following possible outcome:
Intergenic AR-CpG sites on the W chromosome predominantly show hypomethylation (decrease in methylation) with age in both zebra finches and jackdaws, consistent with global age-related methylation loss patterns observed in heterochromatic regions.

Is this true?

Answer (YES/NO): YES